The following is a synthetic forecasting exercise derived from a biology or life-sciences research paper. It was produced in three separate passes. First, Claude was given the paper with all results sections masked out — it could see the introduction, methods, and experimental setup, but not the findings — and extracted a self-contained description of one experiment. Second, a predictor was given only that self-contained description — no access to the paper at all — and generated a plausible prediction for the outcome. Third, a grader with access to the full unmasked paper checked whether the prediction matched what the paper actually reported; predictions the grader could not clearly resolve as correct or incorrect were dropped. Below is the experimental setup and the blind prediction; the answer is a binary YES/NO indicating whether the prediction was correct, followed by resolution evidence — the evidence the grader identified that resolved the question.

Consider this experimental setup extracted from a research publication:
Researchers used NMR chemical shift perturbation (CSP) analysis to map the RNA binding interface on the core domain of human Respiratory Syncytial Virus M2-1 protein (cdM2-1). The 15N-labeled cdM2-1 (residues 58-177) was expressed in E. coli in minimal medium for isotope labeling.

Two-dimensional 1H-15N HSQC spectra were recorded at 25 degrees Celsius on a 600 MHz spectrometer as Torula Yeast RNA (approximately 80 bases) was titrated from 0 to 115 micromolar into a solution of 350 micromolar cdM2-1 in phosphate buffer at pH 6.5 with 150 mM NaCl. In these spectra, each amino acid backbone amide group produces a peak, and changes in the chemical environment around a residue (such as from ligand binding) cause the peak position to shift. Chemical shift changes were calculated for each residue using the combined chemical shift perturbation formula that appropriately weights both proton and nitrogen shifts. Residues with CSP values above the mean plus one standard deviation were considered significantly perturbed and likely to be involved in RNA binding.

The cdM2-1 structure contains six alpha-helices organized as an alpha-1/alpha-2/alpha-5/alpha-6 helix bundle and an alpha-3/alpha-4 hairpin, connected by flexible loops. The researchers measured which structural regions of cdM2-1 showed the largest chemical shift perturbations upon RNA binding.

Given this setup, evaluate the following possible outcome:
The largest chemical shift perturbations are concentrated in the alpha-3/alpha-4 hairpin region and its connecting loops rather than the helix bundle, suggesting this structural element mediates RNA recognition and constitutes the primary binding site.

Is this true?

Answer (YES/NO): NO